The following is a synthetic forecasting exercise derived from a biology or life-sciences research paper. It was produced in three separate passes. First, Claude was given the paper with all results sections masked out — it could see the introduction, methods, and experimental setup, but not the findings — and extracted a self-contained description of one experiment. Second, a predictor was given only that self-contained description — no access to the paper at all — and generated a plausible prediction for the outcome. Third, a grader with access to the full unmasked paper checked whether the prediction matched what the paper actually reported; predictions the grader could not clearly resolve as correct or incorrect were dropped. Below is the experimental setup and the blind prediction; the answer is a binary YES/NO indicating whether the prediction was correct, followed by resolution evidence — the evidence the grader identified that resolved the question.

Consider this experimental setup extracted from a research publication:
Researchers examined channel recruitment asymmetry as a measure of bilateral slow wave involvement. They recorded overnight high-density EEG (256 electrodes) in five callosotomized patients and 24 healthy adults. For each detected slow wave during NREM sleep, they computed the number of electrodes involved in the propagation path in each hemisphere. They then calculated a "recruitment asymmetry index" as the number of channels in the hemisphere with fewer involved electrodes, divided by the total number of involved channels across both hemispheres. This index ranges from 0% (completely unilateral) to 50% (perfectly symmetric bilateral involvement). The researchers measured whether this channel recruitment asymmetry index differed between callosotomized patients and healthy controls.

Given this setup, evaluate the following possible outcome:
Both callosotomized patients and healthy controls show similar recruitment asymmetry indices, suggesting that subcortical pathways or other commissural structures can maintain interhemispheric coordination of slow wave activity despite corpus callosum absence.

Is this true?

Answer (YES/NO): NO